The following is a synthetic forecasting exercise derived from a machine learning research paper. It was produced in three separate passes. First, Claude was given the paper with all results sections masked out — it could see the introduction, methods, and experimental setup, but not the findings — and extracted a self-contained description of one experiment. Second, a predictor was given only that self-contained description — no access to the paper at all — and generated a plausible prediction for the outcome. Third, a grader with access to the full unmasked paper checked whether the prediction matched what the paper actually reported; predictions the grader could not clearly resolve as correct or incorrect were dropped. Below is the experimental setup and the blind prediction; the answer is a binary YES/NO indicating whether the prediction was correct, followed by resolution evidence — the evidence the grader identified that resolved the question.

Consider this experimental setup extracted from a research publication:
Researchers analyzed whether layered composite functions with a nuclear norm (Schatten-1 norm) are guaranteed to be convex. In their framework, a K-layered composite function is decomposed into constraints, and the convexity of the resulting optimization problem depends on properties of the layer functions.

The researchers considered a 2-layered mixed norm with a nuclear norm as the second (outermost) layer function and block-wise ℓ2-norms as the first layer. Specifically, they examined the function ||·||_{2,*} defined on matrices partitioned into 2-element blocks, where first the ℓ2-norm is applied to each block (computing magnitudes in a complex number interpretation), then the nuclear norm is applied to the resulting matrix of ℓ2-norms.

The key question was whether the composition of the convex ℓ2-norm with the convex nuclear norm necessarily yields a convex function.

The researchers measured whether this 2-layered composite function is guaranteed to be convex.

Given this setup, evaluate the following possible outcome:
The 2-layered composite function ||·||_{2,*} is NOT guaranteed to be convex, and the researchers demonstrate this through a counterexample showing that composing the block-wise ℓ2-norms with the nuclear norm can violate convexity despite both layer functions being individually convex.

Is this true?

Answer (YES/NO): YES